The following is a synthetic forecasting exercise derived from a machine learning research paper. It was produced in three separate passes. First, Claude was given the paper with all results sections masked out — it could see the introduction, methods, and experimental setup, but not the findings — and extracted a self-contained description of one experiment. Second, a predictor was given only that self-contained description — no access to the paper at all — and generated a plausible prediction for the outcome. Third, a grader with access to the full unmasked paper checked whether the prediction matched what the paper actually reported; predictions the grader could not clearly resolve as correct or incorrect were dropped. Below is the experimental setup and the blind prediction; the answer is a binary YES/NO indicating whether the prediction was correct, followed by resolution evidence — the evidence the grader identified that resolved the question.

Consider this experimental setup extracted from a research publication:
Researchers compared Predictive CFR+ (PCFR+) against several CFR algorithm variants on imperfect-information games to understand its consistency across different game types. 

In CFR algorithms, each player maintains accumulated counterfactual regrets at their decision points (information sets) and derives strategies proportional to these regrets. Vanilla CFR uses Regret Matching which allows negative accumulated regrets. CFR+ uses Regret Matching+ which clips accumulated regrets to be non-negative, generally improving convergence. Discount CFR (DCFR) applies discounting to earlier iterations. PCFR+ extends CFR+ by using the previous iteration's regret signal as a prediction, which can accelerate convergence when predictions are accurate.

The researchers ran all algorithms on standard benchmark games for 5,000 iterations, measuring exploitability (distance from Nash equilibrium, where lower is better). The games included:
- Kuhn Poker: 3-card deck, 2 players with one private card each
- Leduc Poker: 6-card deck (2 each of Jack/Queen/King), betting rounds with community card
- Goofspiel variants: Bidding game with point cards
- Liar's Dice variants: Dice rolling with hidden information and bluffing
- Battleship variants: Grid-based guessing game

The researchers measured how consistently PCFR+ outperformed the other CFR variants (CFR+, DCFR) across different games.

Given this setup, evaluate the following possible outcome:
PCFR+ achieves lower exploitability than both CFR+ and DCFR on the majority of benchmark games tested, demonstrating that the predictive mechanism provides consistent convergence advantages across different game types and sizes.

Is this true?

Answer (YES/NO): NO